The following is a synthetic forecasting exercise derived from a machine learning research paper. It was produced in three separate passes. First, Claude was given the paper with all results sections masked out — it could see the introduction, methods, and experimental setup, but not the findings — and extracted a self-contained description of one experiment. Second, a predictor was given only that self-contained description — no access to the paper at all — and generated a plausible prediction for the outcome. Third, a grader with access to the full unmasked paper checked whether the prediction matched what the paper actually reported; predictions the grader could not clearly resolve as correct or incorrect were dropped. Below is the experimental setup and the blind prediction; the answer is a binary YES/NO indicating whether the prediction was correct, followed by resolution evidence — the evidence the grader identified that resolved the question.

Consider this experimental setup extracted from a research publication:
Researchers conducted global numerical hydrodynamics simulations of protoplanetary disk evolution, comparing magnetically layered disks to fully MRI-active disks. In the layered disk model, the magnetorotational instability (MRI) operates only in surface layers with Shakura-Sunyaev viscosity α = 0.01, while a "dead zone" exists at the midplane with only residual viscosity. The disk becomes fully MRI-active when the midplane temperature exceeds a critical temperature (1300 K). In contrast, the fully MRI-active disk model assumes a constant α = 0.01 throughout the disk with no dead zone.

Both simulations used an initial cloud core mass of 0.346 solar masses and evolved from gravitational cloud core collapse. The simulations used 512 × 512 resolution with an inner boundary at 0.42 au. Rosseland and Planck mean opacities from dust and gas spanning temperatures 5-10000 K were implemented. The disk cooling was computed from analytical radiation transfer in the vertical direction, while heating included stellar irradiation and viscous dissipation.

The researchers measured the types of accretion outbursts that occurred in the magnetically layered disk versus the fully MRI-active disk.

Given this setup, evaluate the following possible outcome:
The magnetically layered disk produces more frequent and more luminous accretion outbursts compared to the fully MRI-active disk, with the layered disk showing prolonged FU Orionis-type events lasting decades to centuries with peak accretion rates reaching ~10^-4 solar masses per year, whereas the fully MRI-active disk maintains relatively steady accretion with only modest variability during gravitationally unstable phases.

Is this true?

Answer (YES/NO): NO